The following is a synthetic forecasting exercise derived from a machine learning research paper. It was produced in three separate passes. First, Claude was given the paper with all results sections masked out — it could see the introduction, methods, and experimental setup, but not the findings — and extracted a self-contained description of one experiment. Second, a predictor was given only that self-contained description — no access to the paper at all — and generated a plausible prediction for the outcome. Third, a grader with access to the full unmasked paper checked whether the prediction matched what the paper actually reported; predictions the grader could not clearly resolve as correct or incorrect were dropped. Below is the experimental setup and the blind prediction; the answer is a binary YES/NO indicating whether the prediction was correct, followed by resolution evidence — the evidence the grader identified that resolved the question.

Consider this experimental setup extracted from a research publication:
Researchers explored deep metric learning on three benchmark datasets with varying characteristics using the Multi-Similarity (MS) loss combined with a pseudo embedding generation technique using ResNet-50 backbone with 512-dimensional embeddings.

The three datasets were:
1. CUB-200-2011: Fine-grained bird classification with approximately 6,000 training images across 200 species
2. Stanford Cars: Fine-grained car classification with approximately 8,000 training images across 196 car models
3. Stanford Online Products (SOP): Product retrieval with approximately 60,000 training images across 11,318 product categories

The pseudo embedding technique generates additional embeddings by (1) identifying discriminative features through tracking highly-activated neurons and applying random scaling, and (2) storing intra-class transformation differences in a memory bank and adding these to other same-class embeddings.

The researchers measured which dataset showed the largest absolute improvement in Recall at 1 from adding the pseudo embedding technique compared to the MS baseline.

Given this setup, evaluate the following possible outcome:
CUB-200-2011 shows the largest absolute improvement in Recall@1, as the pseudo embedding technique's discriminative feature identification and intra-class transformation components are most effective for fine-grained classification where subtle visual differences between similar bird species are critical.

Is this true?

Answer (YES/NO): NO